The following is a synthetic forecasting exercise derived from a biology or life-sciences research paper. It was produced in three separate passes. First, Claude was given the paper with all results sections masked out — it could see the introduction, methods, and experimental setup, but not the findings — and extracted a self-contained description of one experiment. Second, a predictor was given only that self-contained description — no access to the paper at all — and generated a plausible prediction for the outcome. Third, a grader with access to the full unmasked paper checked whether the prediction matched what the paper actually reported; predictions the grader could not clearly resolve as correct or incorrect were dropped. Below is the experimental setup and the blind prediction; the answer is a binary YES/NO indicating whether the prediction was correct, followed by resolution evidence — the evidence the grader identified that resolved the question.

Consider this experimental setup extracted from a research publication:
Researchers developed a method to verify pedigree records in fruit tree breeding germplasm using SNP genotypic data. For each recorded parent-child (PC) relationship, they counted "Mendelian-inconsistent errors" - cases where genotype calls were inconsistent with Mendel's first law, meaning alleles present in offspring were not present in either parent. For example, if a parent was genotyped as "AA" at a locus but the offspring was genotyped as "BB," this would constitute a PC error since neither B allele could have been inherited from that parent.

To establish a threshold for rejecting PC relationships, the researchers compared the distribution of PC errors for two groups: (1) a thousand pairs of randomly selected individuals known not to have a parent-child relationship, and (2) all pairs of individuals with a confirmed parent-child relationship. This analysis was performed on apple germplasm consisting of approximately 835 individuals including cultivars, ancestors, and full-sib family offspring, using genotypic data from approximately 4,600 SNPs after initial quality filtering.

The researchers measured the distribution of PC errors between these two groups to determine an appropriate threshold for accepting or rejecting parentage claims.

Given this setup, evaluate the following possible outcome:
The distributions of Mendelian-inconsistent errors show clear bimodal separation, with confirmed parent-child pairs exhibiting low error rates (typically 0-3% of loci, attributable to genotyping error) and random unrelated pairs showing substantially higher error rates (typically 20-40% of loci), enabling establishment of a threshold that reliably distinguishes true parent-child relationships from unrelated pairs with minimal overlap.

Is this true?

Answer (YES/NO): NO